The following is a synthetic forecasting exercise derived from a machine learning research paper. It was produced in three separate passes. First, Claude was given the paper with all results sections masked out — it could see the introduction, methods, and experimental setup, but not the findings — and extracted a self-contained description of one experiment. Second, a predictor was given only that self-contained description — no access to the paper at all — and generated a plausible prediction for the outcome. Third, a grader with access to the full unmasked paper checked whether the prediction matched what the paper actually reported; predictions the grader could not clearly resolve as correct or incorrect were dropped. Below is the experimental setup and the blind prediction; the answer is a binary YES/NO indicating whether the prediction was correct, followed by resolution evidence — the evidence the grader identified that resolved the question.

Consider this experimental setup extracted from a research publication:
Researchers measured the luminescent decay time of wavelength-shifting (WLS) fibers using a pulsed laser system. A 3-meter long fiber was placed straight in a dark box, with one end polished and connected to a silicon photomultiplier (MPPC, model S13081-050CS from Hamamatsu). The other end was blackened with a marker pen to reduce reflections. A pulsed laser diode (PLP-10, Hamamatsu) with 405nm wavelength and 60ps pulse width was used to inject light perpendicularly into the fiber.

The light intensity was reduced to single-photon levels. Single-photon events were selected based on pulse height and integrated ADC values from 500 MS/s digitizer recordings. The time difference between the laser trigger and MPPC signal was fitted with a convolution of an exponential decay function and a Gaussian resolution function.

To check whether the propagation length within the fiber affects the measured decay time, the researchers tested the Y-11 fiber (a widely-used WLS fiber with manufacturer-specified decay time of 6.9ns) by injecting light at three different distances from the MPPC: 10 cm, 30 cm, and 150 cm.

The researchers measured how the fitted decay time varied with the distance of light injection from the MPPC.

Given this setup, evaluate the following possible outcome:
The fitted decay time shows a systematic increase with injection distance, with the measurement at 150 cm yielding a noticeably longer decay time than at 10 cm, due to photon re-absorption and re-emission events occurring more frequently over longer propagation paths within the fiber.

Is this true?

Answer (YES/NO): NO